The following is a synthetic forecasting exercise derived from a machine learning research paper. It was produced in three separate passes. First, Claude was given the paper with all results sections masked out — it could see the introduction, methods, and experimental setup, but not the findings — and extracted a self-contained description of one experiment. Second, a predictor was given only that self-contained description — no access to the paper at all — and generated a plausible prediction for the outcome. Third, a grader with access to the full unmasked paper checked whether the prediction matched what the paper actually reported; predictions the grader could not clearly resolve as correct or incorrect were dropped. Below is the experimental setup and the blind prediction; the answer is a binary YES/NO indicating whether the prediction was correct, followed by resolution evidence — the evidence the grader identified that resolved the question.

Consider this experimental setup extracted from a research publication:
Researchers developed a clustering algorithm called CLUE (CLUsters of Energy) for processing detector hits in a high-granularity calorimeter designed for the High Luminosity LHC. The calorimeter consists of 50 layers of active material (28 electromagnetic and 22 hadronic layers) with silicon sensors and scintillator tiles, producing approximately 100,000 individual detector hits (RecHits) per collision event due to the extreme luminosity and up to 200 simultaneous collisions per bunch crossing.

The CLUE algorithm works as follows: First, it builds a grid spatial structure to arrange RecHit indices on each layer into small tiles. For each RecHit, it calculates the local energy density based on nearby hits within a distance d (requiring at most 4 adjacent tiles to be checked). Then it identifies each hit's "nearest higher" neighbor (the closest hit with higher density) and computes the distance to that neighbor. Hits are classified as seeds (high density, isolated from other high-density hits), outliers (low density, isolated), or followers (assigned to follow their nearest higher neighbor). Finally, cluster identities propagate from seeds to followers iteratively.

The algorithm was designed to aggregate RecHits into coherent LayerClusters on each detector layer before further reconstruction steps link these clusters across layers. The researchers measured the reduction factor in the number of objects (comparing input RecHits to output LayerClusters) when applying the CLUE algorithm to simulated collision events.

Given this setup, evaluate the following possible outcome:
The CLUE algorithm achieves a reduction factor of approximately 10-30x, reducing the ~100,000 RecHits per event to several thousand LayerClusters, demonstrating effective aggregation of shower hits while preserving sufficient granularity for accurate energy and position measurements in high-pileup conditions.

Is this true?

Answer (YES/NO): NO